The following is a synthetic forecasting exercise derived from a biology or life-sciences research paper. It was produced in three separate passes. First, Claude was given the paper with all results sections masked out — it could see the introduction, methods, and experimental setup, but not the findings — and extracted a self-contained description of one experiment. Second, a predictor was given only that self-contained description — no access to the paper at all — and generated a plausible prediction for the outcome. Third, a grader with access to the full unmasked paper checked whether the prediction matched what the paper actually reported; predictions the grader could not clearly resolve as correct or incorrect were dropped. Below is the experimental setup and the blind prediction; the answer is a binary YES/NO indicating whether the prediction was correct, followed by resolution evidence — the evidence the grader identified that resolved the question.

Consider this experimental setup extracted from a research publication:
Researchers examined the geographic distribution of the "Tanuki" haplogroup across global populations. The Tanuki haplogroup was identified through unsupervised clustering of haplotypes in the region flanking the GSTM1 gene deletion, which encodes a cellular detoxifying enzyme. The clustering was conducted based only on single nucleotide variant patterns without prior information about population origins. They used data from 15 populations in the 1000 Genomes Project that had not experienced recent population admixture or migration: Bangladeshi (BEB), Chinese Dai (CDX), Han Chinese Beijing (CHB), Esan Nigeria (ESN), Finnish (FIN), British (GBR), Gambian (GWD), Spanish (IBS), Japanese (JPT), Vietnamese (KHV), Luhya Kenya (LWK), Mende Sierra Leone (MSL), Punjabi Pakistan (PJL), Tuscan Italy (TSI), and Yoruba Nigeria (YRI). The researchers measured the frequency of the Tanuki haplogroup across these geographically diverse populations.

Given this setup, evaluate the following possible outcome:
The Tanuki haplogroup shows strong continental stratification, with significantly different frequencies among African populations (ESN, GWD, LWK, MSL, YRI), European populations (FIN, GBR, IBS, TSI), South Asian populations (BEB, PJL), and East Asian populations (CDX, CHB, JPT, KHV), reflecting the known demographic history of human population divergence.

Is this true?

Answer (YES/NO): NO